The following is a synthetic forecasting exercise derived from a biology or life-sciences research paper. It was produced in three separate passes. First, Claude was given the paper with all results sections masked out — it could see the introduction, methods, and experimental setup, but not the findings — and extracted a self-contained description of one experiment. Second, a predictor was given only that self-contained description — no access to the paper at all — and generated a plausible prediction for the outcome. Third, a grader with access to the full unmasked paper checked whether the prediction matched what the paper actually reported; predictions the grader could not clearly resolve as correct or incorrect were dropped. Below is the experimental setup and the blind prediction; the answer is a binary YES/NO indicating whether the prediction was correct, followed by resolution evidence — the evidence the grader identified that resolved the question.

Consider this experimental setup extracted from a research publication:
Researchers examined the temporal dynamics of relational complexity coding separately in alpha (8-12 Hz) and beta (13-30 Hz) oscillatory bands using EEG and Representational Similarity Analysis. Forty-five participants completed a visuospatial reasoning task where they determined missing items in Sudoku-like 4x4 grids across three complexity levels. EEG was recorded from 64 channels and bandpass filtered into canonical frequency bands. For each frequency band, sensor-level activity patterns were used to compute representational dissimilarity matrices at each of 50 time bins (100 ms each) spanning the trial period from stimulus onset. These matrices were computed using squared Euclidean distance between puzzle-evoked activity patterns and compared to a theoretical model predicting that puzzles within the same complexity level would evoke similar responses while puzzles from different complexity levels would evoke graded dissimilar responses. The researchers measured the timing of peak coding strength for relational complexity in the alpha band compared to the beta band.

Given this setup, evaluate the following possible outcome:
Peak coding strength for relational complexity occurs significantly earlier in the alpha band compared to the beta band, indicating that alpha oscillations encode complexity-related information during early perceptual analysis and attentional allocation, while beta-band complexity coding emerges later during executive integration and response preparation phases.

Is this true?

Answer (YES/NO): NO